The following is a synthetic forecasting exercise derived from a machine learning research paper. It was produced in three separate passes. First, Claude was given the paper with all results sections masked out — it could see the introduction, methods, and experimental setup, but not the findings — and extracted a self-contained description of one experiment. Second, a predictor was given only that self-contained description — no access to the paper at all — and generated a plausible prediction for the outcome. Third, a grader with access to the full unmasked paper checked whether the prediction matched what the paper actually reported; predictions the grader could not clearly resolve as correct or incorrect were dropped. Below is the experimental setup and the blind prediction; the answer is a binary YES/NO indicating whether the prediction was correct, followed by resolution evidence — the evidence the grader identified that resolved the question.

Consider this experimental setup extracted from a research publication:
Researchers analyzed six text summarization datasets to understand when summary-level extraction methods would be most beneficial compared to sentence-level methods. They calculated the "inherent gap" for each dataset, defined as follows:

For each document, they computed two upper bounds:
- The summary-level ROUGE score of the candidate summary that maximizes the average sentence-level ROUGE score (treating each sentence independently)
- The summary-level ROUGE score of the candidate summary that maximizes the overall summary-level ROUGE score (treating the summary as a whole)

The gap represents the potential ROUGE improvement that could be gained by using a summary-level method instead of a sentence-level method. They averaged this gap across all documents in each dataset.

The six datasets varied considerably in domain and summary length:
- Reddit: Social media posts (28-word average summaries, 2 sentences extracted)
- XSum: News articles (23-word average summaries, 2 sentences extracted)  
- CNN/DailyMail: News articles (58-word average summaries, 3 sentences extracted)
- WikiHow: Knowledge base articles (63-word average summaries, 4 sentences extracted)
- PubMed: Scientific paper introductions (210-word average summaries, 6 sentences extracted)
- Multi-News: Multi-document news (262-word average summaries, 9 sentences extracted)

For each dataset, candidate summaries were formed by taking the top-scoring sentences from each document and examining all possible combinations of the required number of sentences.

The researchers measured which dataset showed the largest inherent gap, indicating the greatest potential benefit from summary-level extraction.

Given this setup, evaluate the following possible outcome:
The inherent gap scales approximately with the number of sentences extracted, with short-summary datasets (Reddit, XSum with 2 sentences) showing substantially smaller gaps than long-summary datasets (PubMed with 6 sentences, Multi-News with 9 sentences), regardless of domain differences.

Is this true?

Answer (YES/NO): NO